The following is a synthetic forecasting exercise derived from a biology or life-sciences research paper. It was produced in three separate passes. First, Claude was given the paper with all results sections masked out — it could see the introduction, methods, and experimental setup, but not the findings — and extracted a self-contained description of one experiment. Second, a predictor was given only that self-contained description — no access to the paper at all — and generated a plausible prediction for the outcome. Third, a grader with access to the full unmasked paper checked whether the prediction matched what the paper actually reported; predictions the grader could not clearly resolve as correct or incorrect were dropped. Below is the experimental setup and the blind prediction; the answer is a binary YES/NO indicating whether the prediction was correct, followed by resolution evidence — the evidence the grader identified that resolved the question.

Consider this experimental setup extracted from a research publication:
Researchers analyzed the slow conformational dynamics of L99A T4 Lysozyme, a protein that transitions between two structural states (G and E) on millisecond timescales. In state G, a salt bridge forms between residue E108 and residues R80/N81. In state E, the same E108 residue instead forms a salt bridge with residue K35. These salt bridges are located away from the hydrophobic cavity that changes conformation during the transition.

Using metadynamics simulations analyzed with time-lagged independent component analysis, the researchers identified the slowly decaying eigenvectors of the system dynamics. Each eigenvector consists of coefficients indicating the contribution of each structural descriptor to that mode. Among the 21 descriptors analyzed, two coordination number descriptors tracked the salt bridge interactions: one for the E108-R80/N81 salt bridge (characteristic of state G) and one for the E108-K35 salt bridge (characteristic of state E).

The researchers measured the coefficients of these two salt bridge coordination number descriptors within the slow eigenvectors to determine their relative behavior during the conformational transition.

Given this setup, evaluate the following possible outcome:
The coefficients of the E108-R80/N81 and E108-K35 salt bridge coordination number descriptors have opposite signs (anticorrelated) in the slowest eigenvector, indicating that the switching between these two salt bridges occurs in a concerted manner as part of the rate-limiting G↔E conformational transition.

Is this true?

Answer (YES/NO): YES